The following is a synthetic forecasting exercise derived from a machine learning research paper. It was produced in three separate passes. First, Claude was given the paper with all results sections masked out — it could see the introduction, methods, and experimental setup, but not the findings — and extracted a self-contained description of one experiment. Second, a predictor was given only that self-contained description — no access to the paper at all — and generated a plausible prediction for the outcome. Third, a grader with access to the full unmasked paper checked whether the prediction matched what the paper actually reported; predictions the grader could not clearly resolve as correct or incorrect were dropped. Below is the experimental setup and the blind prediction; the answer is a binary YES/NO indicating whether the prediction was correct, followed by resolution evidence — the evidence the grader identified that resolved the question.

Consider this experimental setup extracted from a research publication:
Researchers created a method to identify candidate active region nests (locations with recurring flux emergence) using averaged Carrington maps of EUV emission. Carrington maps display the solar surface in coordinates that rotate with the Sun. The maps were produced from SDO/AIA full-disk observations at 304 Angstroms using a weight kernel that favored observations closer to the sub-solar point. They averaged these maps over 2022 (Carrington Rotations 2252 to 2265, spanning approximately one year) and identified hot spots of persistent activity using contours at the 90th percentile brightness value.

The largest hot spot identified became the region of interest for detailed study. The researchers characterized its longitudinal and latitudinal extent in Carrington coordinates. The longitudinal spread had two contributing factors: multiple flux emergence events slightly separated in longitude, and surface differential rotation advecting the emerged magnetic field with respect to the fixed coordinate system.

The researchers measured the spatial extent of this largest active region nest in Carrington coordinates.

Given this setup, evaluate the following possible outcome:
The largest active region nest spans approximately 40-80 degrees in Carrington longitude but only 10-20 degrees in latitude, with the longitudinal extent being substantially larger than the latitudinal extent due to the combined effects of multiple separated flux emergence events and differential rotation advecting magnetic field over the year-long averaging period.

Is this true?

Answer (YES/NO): NO